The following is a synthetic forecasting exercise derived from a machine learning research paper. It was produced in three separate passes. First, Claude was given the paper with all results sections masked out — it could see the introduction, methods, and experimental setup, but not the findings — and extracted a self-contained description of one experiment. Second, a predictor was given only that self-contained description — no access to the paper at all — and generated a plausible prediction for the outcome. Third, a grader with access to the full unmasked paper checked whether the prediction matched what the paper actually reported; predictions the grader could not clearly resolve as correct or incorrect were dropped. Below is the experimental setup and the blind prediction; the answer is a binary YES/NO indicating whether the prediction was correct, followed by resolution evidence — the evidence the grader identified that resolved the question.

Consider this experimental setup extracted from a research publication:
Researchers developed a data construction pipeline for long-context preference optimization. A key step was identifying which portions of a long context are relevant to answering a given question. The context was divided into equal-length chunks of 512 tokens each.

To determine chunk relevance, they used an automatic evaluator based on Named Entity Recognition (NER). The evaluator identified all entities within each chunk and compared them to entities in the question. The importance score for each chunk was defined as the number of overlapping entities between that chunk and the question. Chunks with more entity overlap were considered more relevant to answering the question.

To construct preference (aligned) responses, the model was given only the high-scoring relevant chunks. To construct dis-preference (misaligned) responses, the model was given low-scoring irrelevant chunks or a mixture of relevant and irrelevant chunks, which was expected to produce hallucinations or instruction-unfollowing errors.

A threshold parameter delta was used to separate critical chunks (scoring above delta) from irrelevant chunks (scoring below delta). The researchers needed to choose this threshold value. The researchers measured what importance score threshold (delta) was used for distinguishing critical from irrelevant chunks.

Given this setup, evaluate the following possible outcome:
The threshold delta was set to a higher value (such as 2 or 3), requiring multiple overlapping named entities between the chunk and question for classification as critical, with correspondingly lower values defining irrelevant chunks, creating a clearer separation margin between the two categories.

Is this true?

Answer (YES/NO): NO